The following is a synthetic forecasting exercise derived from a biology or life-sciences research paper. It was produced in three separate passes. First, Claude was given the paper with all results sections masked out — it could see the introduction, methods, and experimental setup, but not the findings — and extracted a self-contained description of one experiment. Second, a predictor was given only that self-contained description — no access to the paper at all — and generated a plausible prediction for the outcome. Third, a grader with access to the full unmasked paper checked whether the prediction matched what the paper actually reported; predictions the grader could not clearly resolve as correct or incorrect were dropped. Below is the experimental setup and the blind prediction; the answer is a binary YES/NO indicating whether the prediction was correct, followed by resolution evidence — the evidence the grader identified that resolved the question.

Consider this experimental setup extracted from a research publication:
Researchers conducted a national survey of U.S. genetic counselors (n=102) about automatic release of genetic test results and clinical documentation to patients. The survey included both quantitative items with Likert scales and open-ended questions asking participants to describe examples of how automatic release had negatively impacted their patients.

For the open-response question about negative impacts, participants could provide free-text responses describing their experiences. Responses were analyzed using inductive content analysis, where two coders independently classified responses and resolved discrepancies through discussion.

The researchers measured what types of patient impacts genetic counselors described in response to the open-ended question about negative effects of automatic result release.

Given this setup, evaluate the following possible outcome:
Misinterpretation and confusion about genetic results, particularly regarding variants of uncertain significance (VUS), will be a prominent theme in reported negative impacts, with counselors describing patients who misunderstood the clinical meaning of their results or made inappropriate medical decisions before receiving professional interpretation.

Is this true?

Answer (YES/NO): YES